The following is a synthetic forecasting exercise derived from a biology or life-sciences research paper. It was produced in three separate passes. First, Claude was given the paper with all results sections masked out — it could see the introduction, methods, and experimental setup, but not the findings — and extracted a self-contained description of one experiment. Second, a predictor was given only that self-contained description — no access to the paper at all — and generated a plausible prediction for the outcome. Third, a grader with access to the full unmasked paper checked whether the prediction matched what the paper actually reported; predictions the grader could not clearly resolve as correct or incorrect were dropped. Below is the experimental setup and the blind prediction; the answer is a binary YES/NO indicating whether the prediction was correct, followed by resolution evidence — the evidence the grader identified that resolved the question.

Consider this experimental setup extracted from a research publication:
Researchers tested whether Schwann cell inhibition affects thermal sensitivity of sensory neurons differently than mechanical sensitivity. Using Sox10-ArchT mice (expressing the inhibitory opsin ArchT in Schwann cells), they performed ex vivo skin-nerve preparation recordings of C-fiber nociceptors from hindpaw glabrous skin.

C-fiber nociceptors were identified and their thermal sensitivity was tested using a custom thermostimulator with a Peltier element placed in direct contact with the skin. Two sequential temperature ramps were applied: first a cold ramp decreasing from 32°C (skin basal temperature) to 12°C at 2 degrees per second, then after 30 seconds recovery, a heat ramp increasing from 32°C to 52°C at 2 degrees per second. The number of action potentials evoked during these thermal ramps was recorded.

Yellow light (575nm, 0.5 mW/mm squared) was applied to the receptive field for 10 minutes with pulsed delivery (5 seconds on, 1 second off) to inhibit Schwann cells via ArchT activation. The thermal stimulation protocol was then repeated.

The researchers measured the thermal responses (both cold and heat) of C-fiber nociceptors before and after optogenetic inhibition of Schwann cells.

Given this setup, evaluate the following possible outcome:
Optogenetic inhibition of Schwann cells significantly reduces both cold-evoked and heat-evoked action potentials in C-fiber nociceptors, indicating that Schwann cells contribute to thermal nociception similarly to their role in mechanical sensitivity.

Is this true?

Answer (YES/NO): NO